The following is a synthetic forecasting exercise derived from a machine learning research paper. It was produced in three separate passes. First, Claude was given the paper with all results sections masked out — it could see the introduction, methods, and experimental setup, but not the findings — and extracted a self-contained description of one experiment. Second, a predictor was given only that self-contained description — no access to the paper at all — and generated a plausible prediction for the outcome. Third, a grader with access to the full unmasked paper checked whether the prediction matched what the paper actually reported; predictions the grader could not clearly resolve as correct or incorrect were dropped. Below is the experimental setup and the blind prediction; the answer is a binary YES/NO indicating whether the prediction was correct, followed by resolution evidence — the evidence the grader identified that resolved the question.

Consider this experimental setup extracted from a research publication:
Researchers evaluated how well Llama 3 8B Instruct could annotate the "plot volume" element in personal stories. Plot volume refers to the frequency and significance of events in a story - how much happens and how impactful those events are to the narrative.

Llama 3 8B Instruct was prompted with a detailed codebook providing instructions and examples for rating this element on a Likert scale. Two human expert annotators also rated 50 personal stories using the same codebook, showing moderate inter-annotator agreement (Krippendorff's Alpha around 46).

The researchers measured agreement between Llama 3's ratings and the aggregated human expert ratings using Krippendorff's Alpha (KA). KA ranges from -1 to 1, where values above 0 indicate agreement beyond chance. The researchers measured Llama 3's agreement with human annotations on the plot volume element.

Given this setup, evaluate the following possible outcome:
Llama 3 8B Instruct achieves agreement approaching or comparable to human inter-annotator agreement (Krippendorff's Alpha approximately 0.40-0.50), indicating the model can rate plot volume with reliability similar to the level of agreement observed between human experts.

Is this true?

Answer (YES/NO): NO